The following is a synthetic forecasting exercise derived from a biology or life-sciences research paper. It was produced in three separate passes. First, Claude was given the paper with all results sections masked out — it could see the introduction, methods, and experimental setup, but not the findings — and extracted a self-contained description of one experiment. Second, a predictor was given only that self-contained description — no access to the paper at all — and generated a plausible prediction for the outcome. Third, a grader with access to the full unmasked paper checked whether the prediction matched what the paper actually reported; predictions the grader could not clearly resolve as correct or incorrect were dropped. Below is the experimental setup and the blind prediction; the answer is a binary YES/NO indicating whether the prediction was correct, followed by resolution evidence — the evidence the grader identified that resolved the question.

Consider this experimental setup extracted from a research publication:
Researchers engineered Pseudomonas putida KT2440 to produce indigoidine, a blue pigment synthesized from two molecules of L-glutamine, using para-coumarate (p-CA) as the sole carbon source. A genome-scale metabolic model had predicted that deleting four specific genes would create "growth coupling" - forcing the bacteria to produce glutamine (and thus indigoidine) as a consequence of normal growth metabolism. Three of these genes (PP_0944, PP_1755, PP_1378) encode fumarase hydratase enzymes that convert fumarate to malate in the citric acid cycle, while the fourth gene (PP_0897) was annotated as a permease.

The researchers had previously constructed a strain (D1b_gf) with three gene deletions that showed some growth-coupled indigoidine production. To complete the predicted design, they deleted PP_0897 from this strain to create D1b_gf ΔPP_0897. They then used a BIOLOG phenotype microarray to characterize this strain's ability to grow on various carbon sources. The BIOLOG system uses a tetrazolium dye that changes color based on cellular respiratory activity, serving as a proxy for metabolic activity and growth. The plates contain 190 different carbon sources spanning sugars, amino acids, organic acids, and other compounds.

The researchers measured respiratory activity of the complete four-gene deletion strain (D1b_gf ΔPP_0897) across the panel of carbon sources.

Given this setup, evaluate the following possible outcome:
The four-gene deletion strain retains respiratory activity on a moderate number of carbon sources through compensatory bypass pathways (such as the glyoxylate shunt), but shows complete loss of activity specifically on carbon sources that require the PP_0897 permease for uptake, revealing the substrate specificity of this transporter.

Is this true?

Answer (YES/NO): NO